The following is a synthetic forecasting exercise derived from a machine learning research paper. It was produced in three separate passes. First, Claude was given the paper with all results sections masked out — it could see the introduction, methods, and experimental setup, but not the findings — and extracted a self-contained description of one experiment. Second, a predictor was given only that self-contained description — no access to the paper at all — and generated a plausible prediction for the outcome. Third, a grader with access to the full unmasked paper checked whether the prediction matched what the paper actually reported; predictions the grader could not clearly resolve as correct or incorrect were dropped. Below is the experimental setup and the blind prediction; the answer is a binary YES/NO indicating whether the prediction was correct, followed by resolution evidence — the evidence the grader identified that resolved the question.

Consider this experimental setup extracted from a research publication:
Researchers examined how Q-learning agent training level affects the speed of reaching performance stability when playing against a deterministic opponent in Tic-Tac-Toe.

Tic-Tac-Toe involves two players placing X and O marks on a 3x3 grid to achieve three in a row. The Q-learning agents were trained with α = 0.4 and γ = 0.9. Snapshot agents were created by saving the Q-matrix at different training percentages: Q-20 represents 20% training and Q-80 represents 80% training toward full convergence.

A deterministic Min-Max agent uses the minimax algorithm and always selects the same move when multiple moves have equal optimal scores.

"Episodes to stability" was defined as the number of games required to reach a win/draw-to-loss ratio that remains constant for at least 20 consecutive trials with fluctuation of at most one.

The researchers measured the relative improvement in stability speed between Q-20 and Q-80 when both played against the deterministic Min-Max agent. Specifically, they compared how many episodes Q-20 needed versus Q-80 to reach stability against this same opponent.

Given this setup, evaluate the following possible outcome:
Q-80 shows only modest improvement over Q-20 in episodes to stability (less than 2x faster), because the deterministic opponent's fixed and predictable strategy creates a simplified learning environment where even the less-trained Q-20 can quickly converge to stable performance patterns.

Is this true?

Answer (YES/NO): NO